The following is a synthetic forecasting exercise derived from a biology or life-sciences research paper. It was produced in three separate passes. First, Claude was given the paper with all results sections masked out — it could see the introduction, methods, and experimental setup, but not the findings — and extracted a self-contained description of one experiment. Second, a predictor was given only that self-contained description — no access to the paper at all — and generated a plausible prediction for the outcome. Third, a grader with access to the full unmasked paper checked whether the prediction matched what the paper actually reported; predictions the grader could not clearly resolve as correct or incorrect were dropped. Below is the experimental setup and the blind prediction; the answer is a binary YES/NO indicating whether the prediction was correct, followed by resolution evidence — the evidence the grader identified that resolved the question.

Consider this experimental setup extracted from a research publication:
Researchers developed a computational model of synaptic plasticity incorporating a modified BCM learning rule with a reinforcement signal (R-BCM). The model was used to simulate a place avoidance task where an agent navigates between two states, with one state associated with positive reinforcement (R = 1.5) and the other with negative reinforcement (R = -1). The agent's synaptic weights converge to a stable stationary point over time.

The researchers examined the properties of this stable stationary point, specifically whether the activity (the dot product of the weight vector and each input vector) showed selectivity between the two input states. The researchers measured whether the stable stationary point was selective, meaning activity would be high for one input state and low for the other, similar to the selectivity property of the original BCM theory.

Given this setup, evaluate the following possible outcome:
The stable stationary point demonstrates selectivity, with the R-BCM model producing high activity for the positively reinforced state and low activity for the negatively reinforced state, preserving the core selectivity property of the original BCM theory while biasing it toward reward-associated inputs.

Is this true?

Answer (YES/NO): NO